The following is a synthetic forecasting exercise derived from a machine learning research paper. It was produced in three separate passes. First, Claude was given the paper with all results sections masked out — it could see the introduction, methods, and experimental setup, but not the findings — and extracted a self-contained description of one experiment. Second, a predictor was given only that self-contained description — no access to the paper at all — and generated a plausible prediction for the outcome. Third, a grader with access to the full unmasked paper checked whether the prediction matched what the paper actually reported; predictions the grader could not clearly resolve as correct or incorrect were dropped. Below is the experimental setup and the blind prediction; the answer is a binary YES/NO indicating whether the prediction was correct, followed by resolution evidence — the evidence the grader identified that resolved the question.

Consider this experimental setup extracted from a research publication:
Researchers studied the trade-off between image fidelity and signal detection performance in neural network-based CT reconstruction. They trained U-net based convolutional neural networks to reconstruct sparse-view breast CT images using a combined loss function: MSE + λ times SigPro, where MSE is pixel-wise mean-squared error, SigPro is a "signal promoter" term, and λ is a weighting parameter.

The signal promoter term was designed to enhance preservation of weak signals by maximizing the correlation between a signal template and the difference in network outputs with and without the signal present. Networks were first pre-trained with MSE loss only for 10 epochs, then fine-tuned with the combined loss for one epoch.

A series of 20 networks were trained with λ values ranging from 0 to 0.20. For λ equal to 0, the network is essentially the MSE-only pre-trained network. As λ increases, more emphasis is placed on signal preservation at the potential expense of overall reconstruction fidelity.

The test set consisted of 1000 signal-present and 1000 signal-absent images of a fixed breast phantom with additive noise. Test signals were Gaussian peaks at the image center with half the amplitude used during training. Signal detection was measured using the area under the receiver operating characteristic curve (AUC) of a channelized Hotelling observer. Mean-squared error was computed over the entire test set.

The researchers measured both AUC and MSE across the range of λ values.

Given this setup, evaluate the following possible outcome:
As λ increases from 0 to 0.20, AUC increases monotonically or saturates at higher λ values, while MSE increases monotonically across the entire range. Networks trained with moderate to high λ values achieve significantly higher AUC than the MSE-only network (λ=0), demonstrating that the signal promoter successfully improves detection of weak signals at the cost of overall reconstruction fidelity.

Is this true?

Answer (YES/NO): YES